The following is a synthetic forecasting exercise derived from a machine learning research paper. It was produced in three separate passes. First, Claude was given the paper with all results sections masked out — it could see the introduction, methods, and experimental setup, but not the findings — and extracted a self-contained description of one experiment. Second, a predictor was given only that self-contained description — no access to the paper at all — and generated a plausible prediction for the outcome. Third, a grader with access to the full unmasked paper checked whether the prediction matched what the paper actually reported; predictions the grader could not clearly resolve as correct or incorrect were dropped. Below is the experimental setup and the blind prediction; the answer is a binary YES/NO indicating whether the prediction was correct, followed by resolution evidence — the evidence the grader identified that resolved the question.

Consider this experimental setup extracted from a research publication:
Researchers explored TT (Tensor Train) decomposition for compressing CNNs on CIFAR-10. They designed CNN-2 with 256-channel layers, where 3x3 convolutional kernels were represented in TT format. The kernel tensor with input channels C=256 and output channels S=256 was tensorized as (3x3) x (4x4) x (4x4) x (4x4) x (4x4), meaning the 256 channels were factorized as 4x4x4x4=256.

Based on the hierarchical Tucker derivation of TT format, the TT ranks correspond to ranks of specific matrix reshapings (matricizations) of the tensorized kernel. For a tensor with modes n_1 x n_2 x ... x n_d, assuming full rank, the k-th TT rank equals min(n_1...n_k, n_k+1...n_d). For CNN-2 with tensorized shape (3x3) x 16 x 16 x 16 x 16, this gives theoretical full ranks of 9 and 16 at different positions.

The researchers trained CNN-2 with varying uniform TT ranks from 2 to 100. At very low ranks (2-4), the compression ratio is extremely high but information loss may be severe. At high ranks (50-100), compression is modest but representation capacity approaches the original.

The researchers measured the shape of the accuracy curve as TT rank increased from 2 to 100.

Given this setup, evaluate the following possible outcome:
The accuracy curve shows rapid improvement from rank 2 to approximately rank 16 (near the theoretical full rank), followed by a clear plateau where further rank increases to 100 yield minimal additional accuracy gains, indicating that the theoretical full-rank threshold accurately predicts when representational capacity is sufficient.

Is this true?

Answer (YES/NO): YES